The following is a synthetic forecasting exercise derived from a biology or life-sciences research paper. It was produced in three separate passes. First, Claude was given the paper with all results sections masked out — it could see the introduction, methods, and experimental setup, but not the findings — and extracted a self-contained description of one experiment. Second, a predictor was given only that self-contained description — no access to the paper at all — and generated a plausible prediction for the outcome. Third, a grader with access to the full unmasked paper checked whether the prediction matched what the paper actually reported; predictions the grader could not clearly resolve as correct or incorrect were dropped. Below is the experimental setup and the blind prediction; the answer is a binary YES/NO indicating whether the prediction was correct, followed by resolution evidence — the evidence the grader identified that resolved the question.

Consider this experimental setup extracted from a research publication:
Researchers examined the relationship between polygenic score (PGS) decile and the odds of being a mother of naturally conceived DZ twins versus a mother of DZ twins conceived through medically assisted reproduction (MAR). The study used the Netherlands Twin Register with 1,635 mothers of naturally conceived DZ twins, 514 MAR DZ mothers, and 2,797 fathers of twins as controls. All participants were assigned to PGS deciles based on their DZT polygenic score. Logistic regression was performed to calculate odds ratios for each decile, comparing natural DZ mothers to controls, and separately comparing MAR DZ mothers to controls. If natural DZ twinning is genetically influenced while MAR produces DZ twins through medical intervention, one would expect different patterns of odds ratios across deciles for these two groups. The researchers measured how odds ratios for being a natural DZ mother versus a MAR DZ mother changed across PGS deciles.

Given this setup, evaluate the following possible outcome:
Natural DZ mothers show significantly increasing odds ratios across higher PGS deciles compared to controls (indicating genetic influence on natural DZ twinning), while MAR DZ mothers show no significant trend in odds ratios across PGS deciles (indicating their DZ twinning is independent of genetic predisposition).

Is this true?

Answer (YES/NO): NO